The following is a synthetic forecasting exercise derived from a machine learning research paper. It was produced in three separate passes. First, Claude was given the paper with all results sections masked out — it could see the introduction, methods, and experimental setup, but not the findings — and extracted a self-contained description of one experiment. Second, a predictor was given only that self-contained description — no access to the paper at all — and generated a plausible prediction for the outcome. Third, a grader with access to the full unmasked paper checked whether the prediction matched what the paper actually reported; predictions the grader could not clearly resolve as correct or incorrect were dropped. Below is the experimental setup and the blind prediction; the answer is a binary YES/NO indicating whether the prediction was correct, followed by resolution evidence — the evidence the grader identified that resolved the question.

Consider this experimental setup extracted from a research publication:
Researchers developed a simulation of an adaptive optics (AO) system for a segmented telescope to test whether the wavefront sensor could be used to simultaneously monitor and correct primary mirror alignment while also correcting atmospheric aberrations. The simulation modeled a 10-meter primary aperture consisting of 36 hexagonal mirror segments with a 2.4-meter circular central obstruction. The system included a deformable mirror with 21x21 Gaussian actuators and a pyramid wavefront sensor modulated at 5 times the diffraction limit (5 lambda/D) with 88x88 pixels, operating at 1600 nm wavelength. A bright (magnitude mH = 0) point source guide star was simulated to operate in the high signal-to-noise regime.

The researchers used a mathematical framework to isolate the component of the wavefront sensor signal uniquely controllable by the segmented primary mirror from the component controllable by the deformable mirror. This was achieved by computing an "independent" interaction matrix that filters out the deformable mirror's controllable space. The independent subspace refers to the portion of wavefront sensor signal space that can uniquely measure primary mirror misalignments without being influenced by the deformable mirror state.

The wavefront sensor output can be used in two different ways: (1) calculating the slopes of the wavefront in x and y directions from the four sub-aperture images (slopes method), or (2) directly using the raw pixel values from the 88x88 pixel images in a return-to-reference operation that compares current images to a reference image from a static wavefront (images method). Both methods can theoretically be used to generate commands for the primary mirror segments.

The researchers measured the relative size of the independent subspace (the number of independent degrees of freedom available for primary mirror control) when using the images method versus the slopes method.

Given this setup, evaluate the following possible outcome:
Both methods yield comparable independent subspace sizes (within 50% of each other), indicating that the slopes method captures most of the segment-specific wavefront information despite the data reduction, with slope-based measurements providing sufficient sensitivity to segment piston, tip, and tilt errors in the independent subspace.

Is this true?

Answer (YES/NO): NO